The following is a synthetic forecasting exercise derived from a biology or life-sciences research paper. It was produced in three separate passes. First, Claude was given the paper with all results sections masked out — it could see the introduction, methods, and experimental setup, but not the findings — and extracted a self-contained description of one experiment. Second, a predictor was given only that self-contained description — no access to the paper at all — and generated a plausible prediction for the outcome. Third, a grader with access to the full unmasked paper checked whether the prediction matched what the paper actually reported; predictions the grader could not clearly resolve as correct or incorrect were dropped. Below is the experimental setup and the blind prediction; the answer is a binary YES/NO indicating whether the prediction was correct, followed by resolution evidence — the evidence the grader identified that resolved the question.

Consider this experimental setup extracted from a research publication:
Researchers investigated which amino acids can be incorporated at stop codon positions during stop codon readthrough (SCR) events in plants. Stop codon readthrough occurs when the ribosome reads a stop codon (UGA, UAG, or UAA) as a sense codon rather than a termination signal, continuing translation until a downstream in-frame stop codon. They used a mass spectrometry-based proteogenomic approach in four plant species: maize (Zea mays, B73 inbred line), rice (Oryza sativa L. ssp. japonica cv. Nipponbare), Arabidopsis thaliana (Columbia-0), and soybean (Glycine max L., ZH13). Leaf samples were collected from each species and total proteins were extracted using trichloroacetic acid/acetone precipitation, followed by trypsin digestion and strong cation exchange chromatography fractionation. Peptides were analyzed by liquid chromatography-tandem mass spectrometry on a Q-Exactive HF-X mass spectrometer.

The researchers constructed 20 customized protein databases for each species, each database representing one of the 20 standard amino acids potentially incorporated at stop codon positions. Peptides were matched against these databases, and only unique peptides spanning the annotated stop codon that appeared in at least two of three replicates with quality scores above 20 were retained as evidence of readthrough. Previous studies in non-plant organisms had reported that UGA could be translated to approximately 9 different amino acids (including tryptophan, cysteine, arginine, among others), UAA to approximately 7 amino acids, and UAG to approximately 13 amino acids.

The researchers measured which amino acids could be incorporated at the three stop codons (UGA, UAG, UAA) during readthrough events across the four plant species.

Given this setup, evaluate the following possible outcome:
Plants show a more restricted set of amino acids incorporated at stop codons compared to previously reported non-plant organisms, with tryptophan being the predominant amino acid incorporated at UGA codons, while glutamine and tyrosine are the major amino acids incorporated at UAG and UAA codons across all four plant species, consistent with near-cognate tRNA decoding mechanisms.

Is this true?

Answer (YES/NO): NO